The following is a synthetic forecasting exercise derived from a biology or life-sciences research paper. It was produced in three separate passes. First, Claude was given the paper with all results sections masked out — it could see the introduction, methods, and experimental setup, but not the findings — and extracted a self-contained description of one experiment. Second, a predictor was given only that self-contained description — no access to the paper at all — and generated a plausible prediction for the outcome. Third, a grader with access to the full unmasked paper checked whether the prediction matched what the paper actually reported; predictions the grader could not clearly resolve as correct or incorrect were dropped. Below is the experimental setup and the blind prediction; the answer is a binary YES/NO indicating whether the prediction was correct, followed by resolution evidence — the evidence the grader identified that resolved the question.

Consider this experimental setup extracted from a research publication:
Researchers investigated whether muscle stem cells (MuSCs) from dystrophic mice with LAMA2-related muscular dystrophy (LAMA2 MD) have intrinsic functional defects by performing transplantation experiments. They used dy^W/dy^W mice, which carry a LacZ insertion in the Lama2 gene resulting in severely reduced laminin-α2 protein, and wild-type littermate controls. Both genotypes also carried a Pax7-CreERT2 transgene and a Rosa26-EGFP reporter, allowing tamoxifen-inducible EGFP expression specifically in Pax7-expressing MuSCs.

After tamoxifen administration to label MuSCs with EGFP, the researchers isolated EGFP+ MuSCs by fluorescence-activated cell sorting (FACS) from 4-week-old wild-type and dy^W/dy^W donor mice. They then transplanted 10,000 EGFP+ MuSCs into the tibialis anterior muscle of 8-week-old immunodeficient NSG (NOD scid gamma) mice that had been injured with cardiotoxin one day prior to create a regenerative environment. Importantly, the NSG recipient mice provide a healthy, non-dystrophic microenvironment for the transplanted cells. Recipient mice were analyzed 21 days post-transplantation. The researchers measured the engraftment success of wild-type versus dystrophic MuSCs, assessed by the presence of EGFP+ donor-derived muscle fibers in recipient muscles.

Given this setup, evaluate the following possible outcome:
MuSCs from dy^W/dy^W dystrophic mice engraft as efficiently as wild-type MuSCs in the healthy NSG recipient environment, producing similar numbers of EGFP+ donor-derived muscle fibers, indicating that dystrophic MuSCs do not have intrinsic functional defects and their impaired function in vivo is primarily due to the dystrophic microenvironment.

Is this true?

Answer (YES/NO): NO